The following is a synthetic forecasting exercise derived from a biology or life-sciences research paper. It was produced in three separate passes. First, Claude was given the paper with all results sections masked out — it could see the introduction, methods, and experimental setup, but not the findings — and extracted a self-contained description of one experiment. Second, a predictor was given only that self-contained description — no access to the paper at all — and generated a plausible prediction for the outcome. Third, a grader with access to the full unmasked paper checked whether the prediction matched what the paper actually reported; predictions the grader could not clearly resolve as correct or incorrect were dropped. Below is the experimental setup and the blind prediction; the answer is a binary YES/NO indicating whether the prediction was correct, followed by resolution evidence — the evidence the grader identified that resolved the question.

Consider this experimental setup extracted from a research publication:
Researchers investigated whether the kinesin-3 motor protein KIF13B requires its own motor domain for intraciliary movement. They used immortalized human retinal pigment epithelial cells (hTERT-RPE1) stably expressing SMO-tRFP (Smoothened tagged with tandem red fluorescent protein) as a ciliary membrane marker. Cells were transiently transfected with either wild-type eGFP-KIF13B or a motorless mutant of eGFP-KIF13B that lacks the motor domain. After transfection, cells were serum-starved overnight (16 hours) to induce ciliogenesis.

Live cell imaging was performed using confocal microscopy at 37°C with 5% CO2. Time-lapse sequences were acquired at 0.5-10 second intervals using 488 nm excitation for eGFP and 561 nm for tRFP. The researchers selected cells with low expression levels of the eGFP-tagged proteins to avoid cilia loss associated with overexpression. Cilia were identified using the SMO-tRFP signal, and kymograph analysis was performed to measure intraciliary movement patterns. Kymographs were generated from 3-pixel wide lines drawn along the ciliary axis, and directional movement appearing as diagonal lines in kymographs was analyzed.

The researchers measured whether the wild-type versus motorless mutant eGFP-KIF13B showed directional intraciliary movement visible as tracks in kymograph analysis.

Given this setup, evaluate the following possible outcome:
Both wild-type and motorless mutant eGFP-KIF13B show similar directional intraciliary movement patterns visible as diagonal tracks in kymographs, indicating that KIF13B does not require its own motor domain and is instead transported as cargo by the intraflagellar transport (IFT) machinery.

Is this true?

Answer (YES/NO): NO